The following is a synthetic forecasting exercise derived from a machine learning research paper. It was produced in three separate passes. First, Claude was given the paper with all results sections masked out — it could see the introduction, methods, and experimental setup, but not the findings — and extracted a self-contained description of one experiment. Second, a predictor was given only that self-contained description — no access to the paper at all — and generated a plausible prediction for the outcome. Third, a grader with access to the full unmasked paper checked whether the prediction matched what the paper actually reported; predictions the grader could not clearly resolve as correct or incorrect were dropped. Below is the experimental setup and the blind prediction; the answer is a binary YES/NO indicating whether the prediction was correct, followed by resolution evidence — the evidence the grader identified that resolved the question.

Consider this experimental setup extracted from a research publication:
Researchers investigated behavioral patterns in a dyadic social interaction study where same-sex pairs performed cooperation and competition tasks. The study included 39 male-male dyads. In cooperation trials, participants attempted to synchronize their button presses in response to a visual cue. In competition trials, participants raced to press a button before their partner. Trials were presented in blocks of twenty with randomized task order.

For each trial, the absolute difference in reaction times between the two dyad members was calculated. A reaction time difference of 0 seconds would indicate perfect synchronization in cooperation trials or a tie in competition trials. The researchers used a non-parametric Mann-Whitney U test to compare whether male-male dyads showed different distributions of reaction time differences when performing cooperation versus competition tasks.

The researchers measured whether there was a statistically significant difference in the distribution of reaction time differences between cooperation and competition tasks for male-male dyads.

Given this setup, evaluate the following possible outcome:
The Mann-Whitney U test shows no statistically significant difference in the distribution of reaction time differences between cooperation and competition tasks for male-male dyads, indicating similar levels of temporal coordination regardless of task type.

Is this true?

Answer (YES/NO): NO